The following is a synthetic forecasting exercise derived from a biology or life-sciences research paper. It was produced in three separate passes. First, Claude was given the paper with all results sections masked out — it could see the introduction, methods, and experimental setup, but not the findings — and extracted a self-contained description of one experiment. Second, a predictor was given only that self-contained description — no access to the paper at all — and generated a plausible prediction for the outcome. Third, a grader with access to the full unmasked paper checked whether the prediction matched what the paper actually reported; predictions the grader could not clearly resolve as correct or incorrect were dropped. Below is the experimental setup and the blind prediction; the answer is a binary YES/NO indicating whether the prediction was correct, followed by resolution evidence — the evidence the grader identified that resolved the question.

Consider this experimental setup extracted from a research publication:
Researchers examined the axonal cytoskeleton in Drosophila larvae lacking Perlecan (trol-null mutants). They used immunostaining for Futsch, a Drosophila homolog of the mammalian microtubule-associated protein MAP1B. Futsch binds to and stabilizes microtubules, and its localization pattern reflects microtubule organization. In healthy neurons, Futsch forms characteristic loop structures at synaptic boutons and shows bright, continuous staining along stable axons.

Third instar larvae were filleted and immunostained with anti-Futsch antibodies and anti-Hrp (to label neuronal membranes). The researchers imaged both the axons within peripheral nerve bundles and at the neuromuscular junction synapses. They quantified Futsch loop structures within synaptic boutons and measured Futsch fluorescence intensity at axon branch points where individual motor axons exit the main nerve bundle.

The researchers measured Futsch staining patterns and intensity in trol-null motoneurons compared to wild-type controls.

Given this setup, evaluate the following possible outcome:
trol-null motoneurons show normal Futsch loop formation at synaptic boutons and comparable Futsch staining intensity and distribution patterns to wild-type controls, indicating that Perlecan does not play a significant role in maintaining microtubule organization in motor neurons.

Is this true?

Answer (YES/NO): NO